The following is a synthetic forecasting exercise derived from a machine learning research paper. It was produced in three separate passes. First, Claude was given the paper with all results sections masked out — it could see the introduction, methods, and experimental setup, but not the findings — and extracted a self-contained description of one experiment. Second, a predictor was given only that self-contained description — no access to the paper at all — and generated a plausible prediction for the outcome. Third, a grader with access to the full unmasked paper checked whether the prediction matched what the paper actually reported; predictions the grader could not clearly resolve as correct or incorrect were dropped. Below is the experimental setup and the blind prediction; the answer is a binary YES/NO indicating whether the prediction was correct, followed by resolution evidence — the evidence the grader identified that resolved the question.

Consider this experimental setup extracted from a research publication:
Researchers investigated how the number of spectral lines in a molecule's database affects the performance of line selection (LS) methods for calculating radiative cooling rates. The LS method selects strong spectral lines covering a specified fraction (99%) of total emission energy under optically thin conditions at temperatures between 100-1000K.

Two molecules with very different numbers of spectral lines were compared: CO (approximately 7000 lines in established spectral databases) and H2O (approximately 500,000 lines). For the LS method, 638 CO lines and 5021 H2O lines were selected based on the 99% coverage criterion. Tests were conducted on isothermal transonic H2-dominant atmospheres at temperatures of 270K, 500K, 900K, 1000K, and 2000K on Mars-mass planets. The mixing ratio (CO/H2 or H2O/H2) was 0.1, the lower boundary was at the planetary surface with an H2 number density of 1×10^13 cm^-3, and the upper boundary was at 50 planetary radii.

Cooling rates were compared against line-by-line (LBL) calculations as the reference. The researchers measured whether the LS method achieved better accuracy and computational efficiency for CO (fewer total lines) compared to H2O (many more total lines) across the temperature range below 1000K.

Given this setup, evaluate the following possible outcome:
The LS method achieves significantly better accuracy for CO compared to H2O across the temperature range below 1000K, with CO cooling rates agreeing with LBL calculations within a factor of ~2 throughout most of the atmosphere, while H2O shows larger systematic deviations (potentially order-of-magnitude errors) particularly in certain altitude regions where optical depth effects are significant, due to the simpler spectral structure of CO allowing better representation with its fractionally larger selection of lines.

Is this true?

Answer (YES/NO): NO